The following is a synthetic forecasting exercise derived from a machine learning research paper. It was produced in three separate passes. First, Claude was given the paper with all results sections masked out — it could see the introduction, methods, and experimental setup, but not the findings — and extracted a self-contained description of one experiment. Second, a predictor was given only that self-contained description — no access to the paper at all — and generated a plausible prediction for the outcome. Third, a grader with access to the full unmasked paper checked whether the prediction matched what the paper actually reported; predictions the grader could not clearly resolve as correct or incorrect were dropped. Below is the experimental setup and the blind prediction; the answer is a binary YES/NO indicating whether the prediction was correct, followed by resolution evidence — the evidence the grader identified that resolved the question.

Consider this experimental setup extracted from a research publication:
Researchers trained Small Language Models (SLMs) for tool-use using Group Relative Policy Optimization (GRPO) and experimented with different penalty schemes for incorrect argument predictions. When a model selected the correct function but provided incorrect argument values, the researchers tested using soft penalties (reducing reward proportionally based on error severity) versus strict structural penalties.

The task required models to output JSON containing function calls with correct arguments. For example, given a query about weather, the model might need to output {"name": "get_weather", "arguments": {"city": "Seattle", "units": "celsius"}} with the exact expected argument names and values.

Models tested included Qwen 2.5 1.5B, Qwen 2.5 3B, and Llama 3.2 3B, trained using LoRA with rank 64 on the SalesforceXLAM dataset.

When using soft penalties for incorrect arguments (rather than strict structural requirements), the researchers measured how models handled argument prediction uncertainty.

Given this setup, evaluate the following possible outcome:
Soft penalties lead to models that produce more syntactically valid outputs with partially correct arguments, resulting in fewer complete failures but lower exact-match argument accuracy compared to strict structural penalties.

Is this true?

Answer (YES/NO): NO